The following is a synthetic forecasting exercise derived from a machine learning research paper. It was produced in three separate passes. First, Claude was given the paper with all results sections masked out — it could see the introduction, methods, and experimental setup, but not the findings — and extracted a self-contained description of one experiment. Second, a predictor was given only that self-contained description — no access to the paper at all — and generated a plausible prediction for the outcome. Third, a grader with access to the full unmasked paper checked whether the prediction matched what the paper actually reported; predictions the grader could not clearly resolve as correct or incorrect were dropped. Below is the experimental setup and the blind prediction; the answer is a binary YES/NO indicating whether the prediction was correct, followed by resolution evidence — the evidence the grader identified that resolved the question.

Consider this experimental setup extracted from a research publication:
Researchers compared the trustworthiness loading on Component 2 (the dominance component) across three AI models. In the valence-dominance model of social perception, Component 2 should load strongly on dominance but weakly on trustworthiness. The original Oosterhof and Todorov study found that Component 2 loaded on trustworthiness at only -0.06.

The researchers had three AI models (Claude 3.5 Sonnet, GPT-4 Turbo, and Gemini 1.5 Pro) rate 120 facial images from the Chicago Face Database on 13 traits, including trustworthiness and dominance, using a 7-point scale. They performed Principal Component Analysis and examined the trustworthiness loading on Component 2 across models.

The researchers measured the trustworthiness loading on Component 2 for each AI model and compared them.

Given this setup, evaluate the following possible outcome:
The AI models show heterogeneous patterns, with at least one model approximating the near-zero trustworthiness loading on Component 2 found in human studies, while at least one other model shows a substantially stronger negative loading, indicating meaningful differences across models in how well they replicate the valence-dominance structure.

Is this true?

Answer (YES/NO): YES